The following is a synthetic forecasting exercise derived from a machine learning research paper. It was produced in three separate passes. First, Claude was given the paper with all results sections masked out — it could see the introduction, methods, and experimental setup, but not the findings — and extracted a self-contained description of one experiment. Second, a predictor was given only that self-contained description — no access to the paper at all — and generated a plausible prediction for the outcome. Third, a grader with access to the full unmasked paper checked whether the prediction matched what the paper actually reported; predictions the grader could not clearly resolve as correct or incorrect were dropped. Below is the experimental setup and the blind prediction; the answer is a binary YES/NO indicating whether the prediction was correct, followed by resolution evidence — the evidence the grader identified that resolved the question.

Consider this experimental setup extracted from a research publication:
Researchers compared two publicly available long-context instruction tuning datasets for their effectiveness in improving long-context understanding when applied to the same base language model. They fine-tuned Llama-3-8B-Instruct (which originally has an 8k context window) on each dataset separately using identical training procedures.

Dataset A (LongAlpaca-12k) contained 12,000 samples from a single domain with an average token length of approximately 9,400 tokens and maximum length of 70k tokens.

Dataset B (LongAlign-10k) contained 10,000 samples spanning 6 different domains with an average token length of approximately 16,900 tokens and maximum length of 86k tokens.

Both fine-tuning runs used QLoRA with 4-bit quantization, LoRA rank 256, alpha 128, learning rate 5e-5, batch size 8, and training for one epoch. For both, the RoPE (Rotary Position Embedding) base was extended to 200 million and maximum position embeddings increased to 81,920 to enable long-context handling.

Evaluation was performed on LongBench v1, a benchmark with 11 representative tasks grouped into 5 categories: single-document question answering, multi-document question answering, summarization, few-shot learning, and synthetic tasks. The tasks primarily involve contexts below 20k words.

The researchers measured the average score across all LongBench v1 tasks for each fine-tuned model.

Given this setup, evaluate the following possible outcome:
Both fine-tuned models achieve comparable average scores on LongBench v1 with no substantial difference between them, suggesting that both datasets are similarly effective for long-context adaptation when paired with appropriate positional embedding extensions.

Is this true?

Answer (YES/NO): NO